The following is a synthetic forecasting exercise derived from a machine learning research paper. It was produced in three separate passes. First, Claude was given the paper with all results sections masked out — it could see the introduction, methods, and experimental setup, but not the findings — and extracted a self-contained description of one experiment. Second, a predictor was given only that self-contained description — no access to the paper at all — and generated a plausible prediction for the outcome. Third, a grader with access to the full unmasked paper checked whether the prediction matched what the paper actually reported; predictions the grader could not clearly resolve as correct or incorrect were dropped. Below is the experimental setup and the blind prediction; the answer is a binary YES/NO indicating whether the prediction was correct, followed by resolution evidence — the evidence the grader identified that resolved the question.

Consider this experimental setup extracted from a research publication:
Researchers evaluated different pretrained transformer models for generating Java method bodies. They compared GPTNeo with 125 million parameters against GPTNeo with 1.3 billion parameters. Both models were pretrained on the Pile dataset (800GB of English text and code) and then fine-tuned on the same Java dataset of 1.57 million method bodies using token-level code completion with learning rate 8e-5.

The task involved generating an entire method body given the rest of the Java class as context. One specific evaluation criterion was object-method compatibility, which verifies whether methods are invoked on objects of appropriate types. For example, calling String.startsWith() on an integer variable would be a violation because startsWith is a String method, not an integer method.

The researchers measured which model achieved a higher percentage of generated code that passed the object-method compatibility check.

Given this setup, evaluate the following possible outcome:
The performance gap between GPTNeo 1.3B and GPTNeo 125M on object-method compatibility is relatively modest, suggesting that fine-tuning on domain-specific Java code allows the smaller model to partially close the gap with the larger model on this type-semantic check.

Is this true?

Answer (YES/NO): NO